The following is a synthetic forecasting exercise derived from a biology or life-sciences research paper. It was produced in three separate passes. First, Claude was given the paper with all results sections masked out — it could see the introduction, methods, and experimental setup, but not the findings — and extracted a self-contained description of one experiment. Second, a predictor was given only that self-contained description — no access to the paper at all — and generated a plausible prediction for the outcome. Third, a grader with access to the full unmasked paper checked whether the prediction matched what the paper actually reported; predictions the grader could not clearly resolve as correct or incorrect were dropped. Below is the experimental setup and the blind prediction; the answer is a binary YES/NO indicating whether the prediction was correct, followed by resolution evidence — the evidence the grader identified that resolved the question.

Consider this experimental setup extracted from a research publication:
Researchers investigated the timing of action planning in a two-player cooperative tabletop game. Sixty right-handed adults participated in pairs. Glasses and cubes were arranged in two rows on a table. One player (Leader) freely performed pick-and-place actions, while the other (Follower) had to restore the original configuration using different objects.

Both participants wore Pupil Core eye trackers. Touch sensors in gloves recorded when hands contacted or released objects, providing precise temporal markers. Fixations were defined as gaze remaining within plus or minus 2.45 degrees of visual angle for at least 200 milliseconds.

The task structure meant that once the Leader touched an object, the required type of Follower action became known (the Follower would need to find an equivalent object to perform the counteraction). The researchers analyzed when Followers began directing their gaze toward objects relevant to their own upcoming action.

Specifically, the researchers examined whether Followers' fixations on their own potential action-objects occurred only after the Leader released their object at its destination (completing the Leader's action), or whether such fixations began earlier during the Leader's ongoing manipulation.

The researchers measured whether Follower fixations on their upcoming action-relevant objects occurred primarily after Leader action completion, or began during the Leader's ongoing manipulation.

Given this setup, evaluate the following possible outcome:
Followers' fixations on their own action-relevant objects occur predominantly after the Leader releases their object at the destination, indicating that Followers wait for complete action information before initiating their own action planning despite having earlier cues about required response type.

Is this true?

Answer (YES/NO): NO